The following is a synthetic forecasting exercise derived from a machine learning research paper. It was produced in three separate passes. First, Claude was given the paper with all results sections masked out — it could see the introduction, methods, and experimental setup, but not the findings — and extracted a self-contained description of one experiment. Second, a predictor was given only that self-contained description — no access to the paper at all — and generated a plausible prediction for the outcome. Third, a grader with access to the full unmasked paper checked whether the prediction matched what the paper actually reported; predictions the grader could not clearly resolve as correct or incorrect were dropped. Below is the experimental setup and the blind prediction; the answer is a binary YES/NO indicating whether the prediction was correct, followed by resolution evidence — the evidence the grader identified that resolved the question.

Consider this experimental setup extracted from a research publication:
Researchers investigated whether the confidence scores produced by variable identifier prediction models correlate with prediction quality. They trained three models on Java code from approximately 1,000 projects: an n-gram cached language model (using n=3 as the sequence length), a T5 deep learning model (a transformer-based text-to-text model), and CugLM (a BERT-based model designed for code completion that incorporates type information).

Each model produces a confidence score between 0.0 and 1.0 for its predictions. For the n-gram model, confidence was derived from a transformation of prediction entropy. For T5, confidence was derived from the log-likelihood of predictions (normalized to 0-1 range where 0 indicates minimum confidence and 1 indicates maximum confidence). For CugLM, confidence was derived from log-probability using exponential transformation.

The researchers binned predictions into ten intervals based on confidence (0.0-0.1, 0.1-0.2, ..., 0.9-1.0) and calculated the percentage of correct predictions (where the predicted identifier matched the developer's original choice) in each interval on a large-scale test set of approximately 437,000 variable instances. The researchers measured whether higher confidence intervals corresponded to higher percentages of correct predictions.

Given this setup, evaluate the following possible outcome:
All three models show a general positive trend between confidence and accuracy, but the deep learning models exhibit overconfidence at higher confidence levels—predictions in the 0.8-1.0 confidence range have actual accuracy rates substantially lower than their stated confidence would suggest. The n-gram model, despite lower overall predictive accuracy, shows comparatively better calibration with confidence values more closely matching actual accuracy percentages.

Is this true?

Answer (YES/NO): NO